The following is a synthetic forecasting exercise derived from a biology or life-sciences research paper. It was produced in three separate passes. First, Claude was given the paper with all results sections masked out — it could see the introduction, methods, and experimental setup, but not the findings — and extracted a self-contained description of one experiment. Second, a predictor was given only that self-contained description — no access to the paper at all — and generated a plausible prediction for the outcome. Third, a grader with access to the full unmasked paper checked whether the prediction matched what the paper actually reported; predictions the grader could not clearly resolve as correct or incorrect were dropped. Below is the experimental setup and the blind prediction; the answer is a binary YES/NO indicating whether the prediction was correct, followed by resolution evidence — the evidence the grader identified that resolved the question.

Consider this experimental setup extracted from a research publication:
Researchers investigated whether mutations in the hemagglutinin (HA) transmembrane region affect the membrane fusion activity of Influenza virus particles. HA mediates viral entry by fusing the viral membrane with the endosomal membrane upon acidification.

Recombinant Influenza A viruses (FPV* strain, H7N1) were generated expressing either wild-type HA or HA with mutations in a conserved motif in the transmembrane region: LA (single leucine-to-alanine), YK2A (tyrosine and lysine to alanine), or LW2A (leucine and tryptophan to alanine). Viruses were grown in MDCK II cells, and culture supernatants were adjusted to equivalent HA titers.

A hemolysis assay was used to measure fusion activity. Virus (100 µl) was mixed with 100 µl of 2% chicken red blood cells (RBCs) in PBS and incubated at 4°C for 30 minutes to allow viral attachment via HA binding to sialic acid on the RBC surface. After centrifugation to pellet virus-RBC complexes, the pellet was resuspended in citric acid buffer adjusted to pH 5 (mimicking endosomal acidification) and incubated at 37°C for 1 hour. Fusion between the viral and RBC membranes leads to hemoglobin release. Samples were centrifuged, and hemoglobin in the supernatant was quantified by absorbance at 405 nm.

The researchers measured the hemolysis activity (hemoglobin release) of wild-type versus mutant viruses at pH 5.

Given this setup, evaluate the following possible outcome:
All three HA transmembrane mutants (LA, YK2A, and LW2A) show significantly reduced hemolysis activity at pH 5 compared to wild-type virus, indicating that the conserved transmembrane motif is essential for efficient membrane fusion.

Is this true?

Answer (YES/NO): YES